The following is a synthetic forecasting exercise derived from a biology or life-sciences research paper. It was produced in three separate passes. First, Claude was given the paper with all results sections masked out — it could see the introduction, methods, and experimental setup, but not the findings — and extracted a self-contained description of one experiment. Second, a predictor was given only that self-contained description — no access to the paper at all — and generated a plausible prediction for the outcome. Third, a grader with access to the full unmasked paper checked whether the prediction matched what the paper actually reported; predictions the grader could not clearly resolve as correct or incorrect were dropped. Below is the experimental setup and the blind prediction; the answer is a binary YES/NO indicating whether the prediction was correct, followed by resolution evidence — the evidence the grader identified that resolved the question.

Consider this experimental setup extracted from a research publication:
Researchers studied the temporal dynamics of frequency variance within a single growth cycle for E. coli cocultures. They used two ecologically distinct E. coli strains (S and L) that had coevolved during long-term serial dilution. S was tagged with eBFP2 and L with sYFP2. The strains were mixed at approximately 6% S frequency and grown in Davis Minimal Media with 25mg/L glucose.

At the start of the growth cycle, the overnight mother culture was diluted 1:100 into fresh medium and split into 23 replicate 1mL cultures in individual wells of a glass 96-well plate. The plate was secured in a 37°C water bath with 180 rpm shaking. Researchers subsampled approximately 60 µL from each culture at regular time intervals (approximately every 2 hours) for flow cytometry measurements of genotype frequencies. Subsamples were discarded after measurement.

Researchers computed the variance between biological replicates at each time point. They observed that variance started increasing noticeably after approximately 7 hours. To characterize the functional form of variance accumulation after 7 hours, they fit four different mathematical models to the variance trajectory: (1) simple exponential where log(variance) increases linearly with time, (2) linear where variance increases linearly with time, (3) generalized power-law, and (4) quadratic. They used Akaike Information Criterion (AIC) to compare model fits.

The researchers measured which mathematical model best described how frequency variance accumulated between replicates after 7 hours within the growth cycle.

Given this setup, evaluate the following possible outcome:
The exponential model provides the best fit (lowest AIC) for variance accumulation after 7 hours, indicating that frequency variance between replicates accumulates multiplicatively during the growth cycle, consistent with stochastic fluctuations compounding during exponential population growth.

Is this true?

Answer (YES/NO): NO